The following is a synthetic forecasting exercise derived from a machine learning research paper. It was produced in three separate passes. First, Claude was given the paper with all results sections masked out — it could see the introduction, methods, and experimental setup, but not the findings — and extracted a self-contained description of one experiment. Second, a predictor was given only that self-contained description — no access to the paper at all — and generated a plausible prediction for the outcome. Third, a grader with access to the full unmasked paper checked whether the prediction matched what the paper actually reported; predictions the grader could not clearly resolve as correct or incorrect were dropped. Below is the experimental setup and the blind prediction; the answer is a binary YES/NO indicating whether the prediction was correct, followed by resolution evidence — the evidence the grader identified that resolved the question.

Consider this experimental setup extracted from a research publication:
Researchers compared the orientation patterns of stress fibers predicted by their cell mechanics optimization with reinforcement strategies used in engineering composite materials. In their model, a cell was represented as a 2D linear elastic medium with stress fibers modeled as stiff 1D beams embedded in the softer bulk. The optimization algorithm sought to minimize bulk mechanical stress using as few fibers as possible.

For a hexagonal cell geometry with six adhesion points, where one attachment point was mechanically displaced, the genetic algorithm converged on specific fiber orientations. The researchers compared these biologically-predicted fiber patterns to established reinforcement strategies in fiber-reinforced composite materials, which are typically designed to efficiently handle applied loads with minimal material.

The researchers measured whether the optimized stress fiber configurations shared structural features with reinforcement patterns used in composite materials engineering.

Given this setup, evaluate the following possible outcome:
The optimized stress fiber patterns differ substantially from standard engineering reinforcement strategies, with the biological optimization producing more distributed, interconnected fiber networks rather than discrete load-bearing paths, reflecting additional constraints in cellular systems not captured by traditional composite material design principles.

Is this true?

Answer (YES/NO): NO